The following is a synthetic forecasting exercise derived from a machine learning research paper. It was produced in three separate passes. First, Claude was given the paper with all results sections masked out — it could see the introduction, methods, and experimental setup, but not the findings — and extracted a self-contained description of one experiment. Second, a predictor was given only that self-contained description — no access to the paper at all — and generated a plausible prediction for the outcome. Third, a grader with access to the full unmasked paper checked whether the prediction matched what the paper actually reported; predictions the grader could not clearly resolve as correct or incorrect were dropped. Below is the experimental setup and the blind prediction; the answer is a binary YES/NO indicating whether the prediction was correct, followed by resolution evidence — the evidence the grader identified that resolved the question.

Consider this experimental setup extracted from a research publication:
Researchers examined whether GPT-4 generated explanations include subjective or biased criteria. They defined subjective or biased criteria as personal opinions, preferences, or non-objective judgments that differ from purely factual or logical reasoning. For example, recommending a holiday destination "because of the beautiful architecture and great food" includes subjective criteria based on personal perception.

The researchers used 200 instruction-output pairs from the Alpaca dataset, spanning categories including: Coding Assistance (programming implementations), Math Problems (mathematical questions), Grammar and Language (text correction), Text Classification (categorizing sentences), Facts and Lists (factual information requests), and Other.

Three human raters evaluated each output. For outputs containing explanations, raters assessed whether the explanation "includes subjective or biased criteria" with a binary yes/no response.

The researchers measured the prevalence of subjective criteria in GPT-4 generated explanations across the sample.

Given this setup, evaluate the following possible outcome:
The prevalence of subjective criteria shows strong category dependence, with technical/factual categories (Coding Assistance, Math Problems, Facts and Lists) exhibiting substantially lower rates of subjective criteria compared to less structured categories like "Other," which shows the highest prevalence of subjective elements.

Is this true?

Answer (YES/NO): NO